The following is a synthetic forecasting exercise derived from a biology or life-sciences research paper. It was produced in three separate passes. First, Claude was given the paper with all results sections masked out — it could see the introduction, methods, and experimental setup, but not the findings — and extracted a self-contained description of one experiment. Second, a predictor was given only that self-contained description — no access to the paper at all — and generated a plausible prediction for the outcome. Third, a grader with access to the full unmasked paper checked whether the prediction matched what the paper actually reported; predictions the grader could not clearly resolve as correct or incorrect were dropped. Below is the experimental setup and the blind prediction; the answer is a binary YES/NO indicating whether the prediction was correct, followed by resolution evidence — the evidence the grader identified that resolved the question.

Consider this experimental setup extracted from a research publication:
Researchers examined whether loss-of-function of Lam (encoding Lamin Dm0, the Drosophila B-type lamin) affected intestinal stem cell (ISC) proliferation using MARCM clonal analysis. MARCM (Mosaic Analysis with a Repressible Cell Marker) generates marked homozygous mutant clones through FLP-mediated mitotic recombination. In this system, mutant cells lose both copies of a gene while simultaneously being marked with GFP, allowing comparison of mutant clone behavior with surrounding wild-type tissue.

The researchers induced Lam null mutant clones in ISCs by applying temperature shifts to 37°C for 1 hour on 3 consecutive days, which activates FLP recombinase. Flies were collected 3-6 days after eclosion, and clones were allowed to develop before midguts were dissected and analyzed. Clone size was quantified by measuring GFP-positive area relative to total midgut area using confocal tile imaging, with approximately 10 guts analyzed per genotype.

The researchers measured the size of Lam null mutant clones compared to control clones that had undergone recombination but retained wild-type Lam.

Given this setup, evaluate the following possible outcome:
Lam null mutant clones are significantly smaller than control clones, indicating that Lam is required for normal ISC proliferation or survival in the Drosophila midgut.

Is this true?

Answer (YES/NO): NO